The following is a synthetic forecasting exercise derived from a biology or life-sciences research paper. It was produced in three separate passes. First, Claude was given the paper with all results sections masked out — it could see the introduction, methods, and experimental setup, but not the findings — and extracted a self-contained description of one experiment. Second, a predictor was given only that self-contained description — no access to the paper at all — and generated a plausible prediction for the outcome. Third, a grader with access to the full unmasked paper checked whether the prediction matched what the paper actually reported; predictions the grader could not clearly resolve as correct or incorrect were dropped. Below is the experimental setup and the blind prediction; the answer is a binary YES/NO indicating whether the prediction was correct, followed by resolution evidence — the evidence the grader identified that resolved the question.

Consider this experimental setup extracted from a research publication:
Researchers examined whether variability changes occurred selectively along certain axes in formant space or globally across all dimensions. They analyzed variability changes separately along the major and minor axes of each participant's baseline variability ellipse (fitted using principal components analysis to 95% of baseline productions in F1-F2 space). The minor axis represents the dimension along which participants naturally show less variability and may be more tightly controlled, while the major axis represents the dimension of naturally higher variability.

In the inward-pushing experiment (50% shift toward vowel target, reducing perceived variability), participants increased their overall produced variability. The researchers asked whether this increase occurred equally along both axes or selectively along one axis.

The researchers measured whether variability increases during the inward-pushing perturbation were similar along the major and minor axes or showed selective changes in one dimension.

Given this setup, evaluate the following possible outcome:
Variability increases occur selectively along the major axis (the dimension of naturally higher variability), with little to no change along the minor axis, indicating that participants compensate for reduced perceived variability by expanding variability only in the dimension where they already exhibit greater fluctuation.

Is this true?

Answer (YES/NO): NO